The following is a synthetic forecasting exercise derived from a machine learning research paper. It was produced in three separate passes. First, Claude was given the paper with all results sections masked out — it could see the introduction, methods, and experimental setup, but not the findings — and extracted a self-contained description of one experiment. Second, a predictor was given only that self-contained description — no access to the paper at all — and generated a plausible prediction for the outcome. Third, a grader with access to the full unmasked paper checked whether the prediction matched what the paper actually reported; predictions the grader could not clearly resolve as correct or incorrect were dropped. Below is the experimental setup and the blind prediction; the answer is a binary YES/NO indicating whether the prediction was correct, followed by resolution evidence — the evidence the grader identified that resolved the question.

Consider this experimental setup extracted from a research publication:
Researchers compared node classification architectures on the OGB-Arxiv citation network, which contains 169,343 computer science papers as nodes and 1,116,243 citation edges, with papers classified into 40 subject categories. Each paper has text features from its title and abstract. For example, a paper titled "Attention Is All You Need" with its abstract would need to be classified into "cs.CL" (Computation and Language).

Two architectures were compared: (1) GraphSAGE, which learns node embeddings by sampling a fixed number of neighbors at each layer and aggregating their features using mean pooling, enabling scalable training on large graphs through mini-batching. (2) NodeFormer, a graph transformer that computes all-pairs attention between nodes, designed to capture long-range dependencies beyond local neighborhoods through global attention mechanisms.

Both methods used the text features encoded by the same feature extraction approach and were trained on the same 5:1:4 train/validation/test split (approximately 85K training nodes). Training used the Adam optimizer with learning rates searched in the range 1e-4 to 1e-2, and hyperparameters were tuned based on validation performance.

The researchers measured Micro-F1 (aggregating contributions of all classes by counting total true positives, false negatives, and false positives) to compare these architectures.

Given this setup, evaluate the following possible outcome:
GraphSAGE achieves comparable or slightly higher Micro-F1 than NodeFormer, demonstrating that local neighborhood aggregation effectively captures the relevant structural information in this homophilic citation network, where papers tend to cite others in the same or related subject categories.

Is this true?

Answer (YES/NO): NO